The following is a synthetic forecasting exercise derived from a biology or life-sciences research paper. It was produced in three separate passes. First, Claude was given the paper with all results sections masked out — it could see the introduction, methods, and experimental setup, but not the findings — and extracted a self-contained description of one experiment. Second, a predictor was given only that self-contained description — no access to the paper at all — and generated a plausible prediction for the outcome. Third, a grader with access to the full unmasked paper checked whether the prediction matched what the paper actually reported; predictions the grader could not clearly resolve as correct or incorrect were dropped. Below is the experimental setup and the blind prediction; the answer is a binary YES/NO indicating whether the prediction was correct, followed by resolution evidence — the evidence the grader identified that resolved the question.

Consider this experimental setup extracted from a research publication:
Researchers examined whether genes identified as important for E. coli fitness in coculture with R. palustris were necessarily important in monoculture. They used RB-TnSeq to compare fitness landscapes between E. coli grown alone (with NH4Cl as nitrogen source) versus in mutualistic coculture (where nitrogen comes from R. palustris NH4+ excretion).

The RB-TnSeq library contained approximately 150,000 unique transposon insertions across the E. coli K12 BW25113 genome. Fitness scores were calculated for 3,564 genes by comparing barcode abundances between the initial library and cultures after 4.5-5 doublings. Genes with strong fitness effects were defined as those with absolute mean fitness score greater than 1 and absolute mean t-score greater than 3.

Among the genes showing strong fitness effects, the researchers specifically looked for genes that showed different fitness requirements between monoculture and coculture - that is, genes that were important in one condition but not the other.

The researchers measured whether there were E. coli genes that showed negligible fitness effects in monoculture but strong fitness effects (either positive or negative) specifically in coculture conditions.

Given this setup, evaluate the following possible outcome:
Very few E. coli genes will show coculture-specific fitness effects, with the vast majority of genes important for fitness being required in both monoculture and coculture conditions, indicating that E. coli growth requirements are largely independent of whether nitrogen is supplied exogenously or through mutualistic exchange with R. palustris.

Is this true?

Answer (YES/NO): NO